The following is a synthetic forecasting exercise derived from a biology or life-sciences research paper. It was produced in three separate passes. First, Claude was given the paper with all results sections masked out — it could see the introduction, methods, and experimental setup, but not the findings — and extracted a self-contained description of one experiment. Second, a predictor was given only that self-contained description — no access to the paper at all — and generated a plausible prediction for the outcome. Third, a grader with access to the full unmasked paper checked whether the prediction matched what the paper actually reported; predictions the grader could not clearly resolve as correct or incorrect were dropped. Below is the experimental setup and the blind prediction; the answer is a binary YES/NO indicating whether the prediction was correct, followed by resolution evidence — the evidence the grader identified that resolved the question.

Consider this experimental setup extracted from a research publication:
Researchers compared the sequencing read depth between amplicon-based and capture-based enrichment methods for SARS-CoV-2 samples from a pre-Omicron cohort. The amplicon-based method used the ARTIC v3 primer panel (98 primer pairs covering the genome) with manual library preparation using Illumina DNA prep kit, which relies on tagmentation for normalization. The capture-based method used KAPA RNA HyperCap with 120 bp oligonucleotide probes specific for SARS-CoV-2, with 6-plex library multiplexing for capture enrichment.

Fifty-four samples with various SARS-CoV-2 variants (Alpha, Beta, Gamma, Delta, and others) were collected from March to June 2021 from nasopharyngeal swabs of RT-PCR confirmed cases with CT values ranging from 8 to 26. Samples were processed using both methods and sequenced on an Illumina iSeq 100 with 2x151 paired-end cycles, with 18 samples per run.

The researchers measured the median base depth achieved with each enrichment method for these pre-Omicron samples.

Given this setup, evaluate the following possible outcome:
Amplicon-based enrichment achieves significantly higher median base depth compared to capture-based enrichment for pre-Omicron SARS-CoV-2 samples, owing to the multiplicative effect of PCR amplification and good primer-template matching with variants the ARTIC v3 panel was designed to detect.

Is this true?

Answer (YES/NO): YES